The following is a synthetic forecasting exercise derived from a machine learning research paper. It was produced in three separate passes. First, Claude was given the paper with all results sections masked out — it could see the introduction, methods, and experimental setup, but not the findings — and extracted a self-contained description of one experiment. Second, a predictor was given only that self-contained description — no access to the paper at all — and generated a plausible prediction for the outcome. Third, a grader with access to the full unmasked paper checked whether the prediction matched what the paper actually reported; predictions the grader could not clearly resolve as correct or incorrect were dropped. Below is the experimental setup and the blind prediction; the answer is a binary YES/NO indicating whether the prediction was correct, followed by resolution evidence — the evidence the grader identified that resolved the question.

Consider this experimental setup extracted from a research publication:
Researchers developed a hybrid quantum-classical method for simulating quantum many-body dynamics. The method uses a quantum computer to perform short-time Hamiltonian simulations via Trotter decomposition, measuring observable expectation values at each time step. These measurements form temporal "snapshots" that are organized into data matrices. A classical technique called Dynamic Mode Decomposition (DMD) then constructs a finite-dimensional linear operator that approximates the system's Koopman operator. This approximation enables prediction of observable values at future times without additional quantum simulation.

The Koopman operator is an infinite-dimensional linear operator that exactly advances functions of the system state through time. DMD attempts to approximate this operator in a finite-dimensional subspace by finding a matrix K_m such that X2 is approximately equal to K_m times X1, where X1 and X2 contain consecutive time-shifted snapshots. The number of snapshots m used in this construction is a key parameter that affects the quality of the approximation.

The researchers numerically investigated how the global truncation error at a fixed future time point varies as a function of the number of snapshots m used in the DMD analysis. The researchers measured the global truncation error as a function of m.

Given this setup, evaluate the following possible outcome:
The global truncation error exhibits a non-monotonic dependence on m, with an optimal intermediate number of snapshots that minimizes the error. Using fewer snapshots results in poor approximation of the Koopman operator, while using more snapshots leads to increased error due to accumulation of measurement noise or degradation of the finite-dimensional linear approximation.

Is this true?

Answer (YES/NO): NO